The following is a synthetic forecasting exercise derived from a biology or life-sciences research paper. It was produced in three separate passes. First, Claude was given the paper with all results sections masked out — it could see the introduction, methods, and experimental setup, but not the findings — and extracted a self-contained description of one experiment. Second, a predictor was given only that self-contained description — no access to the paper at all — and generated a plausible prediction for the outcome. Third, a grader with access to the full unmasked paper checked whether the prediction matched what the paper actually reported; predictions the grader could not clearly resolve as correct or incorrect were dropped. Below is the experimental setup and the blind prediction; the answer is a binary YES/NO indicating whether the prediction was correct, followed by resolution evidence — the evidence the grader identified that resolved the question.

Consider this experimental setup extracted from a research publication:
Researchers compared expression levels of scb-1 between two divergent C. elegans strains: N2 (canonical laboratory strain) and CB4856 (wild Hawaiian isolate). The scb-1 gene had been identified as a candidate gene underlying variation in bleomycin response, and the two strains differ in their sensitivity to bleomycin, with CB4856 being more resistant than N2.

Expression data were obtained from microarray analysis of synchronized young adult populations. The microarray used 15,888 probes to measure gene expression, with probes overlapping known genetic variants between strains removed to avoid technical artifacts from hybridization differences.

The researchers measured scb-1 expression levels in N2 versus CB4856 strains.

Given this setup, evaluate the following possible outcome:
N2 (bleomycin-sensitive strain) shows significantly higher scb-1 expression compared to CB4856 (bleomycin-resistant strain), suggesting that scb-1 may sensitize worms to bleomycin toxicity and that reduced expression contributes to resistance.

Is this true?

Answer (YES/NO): NO